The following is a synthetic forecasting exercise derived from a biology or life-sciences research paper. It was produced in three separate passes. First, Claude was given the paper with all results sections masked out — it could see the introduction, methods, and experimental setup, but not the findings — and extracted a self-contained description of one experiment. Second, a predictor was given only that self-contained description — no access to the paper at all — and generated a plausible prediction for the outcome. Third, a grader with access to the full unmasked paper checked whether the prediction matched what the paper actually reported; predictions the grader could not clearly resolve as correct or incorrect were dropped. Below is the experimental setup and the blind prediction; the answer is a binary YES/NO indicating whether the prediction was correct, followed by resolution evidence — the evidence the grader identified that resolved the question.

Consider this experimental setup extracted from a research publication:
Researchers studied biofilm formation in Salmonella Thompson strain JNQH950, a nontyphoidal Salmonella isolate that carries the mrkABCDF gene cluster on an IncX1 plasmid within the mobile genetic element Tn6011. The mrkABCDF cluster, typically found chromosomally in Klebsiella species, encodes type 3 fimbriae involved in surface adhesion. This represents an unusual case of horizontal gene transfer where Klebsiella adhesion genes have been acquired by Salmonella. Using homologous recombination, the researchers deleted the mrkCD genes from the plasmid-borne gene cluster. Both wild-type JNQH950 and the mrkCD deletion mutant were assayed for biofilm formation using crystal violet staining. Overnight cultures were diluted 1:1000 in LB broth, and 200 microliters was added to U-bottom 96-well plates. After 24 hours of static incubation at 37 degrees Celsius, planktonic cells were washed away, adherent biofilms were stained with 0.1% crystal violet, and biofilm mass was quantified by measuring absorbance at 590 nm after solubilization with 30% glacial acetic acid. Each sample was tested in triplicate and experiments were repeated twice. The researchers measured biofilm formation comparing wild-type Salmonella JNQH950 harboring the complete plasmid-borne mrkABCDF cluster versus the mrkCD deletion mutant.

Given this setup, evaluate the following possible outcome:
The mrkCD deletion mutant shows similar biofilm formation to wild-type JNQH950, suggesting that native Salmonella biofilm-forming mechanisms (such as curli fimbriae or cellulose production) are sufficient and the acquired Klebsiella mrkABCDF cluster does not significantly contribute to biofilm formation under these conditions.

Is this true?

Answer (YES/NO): NO